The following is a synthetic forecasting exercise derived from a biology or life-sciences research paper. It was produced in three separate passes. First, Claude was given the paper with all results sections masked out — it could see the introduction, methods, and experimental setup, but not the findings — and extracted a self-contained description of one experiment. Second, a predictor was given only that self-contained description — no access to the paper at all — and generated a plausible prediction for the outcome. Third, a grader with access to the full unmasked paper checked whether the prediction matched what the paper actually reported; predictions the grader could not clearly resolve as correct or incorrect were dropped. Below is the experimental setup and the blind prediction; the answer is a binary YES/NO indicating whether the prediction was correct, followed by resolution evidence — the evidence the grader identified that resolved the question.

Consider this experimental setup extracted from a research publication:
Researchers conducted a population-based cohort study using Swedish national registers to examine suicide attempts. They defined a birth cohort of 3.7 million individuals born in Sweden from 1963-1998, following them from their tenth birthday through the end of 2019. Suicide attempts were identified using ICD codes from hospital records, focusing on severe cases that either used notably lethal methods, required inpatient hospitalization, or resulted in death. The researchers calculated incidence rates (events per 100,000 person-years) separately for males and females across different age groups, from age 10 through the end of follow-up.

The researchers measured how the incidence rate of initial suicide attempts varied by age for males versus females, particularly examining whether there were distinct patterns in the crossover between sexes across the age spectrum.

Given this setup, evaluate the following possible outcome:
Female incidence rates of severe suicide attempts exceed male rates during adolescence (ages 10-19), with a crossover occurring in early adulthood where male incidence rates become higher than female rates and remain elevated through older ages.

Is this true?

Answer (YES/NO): YES